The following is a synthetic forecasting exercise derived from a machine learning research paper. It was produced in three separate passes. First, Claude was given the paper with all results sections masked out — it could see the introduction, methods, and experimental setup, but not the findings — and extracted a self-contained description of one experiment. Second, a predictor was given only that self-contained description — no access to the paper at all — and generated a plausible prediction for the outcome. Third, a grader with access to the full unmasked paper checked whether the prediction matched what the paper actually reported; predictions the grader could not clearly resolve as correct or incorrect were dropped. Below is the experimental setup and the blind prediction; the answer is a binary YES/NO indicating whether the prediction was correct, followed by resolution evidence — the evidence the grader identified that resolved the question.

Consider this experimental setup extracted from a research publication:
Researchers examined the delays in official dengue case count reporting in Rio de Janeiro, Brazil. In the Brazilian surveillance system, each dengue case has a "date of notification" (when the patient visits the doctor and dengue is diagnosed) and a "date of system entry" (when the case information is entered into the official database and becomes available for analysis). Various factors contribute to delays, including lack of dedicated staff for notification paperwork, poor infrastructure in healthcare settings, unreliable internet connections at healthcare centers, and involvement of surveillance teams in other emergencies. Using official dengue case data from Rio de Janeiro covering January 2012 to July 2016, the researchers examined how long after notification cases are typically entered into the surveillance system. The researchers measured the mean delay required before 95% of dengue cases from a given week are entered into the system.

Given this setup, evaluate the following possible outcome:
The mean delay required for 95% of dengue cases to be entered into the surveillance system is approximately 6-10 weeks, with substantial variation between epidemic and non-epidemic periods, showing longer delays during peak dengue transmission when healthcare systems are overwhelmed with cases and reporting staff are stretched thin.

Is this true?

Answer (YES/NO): NO